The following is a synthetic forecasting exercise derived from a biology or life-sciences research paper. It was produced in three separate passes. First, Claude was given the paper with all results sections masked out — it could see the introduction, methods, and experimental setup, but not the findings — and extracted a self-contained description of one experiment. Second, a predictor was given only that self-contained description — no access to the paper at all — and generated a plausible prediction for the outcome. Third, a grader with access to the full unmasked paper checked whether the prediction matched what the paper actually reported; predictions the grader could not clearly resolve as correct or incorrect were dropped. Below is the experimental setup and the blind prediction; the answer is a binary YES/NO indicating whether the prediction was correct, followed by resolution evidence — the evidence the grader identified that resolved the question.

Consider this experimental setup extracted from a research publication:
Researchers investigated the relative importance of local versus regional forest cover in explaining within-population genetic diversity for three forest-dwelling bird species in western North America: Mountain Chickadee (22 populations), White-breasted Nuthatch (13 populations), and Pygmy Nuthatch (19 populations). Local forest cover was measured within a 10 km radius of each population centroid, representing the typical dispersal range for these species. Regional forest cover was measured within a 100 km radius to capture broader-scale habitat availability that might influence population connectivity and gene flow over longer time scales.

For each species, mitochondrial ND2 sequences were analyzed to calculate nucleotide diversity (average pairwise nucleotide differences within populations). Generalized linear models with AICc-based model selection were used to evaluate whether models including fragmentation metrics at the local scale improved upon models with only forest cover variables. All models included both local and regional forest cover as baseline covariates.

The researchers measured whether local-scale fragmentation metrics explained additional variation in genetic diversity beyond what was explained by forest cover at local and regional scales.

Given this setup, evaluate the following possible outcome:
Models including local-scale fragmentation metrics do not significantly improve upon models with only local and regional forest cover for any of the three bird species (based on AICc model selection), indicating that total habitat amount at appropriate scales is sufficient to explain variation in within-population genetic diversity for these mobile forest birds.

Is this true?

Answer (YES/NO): NO